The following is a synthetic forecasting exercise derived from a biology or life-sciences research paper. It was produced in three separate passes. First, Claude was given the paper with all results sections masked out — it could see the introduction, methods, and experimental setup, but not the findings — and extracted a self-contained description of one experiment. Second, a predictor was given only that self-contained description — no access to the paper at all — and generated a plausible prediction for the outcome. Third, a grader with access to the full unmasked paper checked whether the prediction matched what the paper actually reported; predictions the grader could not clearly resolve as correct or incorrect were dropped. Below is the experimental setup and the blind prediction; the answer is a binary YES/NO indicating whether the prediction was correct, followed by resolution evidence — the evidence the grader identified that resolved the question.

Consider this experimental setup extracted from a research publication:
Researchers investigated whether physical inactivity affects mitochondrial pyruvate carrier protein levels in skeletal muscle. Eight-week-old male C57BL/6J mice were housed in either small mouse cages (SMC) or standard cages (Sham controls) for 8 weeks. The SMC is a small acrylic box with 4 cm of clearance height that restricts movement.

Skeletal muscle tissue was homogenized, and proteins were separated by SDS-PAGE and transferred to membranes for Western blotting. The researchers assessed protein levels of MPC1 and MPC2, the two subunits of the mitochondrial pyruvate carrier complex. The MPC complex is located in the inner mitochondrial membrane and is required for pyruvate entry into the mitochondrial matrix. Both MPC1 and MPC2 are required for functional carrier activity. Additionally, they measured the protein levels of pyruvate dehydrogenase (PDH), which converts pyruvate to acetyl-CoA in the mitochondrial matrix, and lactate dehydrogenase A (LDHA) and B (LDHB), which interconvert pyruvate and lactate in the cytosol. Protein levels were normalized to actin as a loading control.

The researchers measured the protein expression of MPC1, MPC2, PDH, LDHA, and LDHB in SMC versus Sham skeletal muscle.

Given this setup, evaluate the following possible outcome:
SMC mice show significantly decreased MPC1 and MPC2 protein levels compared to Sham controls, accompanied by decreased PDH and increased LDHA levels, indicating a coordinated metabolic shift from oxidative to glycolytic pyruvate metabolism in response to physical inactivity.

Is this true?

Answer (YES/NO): NO